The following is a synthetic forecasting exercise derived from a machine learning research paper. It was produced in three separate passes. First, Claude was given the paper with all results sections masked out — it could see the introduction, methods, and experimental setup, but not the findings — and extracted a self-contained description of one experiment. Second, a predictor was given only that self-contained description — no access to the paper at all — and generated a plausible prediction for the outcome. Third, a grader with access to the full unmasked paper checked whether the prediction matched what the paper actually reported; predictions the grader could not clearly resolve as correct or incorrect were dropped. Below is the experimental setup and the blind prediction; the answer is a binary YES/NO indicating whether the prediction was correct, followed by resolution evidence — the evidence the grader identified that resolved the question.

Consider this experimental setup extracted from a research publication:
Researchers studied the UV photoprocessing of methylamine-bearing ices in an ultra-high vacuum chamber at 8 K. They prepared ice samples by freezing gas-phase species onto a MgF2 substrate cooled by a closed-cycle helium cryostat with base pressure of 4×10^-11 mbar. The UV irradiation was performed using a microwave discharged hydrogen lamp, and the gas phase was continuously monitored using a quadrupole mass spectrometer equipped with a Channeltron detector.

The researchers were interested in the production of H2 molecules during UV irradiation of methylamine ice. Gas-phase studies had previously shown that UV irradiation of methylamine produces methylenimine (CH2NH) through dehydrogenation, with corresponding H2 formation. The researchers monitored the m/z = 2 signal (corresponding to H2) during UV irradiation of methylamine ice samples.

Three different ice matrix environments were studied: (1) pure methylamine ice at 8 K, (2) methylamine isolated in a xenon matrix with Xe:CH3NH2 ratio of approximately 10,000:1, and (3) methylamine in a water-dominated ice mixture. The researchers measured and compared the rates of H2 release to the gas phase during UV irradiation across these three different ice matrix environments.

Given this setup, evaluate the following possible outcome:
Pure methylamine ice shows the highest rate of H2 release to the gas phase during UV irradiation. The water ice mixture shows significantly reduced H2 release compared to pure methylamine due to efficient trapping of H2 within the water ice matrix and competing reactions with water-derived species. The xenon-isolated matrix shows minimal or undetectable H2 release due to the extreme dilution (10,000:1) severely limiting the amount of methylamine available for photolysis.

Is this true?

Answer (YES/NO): NO